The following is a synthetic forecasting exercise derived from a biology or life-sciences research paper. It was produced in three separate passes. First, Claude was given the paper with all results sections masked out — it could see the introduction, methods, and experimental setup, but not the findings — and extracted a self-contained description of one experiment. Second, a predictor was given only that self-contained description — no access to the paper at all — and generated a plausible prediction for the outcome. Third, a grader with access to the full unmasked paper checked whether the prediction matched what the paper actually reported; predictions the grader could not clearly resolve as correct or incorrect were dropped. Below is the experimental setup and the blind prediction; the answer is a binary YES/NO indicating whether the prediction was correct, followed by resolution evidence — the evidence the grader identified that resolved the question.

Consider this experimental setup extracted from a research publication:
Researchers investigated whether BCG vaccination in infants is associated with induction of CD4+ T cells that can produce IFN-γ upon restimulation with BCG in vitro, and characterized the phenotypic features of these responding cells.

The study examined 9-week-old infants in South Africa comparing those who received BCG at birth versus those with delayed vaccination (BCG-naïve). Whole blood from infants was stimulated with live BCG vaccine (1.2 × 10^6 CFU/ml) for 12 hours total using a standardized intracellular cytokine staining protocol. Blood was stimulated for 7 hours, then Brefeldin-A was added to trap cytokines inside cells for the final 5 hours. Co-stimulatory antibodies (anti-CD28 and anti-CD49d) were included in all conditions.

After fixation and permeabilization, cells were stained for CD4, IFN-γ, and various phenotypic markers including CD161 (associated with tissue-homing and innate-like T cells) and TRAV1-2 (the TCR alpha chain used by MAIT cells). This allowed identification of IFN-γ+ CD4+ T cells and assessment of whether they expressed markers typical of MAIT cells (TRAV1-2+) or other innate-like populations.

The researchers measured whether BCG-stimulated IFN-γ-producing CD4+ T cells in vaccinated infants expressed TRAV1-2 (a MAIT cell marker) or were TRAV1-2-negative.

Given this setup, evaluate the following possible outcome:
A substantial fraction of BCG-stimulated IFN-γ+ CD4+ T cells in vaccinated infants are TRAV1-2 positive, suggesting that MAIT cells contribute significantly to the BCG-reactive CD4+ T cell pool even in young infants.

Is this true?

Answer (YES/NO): NO